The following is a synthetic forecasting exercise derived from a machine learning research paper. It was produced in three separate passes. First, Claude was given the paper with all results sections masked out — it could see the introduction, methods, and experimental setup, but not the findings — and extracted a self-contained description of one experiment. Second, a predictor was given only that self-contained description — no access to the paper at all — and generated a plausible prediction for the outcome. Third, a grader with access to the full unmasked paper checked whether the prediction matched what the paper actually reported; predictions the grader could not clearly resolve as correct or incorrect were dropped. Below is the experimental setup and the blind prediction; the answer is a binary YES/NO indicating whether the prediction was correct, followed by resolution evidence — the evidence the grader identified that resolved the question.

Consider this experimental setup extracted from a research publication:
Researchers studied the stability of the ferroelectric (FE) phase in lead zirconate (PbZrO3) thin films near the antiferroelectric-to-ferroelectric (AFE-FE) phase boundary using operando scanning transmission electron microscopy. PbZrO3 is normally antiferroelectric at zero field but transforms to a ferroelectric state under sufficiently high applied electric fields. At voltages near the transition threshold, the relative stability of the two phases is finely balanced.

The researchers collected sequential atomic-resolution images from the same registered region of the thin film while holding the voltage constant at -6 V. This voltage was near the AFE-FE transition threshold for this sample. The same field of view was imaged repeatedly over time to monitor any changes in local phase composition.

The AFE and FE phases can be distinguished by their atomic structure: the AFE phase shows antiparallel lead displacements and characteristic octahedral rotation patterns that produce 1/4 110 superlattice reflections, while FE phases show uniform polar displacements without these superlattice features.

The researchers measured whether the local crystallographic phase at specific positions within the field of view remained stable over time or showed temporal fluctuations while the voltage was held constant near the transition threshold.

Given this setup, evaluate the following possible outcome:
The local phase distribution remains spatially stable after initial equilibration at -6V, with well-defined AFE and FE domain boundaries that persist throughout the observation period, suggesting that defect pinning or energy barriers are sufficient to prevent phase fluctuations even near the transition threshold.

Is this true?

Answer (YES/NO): NO